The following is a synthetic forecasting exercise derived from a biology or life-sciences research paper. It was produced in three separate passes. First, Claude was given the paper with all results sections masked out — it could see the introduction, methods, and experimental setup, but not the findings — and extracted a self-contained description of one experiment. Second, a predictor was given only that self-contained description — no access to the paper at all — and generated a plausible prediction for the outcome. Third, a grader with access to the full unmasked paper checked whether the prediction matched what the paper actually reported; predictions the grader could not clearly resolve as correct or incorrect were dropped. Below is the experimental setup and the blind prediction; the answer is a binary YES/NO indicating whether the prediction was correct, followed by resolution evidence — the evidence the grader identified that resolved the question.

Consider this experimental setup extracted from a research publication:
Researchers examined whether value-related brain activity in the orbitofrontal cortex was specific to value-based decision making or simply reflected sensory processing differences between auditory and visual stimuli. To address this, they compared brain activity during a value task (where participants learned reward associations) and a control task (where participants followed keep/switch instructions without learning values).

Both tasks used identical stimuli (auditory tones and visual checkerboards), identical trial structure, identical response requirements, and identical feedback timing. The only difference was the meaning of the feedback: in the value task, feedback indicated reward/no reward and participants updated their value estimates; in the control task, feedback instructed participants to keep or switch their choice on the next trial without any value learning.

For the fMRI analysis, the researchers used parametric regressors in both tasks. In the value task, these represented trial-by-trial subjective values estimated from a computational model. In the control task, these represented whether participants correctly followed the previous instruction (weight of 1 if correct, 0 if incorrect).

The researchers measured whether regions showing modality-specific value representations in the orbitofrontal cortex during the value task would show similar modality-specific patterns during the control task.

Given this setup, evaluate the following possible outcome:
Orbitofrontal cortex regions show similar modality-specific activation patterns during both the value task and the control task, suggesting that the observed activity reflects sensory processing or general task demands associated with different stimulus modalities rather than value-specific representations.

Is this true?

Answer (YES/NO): NO